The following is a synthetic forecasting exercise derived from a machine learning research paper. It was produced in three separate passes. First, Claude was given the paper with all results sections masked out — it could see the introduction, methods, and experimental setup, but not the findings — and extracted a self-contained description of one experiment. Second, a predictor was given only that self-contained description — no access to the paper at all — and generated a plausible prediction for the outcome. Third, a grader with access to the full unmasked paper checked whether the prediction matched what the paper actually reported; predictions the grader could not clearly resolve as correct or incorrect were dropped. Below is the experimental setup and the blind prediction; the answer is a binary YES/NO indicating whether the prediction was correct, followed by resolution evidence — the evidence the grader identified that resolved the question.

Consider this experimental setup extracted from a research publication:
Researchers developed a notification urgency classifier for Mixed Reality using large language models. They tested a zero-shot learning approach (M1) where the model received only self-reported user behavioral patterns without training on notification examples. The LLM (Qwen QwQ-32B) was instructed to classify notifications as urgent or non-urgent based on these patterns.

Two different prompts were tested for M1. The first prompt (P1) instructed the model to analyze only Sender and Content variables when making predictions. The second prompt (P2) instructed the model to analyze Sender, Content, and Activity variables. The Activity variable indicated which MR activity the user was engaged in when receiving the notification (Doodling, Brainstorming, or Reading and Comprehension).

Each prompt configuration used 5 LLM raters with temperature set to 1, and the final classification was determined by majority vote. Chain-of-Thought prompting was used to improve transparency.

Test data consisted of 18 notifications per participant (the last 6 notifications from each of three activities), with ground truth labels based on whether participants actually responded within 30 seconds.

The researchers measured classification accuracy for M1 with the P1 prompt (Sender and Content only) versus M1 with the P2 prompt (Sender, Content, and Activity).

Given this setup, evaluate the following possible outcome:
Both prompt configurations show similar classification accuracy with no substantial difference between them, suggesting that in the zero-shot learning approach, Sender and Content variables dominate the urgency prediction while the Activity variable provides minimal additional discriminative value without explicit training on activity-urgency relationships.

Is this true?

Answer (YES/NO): NO